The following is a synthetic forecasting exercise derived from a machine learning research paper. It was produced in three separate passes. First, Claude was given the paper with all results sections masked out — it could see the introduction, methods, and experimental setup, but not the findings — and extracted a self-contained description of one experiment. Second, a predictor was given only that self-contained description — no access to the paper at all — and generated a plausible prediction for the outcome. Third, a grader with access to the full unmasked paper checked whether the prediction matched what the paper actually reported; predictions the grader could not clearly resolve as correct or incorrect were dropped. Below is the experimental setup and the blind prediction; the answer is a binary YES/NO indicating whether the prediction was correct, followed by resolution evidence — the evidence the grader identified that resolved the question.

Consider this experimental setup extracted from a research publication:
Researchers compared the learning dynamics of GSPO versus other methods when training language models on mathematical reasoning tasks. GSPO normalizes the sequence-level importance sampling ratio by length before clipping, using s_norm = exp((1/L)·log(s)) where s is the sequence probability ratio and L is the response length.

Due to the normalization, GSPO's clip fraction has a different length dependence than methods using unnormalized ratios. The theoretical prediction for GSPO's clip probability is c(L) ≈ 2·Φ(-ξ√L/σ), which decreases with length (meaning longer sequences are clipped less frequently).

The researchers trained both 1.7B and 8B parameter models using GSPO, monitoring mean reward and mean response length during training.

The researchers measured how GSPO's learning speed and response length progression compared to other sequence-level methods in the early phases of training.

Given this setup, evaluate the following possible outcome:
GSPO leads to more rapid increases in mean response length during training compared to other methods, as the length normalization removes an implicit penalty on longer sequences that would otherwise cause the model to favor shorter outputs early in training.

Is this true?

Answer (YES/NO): NO